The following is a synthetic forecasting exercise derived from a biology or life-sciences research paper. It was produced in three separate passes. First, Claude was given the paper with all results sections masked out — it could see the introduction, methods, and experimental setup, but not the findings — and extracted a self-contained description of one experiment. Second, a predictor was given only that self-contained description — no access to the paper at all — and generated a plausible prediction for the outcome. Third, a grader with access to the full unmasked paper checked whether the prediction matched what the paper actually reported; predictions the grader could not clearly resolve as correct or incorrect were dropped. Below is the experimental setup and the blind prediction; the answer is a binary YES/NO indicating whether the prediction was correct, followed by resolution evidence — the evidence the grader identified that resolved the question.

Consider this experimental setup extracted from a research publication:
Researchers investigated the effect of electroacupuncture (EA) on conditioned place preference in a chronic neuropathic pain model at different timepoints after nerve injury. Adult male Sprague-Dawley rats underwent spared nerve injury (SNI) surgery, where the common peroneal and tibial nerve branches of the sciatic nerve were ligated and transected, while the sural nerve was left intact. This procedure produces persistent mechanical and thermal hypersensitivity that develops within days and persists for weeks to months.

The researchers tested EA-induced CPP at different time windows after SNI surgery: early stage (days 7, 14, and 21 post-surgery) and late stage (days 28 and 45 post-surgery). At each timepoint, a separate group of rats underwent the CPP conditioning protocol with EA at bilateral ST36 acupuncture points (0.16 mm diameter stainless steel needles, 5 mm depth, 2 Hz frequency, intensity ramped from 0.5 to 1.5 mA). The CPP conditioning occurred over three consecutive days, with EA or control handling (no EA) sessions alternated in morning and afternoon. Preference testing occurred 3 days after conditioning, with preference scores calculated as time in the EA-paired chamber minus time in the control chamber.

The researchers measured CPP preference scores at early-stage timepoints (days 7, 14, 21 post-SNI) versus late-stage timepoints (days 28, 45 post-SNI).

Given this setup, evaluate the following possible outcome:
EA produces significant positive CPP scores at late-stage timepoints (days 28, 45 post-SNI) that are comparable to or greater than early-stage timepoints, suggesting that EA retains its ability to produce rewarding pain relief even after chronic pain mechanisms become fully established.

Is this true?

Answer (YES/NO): NO